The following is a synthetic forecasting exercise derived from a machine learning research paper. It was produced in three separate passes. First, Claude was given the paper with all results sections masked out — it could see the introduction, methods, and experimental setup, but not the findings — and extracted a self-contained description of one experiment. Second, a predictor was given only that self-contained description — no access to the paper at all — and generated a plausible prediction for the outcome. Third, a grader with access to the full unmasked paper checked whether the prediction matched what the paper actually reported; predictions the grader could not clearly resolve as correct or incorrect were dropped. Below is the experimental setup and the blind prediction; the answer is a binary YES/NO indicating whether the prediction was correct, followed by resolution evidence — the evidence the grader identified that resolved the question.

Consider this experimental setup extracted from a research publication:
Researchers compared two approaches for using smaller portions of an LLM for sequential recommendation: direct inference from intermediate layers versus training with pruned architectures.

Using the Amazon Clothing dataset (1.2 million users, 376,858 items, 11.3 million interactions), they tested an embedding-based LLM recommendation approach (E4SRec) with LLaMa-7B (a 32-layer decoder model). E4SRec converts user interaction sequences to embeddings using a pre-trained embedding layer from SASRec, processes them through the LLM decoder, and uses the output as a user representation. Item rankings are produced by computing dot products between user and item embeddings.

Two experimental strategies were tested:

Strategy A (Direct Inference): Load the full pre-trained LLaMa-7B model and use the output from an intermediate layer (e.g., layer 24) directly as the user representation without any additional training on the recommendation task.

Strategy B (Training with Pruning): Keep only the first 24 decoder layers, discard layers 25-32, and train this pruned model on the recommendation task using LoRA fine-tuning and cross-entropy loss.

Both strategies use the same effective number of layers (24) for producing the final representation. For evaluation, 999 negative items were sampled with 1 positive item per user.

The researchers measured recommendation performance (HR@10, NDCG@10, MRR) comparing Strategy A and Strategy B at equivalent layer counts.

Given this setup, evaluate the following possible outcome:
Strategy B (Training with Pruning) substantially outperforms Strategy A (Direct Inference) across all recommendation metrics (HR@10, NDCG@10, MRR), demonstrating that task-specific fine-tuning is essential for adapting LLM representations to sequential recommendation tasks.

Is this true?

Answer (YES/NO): YES